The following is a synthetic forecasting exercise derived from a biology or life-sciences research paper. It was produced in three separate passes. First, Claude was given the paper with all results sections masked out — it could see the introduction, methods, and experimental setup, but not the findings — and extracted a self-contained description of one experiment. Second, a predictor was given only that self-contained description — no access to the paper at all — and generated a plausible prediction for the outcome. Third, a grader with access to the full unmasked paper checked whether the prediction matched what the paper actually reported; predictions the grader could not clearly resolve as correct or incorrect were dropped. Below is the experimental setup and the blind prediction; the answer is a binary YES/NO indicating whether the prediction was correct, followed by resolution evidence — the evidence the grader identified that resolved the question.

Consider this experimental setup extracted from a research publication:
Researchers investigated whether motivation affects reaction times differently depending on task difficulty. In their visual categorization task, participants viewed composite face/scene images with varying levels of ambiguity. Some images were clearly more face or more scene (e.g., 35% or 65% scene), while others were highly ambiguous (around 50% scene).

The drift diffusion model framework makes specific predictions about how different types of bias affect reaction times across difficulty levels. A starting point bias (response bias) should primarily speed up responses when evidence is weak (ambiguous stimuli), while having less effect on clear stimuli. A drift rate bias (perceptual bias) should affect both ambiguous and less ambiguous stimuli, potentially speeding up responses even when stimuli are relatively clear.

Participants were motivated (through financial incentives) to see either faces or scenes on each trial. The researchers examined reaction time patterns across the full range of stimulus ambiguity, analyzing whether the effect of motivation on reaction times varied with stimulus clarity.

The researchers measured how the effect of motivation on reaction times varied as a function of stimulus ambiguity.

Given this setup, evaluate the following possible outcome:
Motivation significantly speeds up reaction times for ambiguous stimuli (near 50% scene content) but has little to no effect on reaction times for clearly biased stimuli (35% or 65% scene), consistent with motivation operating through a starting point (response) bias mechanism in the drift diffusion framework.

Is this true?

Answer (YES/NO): NO